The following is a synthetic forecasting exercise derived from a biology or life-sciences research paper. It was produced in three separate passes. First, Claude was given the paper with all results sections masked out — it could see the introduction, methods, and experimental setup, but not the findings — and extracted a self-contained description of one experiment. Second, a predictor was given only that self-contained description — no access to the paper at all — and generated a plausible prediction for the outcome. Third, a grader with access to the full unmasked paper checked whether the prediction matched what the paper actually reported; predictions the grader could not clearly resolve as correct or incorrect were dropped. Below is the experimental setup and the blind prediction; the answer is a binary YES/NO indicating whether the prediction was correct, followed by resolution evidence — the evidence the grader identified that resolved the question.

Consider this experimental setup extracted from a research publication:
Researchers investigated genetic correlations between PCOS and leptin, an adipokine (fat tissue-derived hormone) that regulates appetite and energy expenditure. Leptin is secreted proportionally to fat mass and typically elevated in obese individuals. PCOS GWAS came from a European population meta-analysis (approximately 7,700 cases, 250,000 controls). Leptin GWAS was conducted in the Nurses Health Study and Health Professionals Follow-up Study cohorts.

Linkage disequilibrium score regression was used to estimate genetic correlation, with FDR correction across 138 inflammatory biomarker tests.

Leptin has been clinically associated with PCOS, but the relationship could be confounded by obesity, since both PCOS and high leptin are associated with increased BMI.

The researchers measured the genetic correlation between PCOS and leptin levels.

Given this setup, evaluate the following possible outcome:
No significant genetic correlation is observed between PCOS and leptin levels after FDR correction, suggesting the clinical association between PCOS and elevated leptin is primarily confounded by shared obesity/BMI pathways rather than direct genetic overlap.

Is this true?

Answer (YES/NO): NO